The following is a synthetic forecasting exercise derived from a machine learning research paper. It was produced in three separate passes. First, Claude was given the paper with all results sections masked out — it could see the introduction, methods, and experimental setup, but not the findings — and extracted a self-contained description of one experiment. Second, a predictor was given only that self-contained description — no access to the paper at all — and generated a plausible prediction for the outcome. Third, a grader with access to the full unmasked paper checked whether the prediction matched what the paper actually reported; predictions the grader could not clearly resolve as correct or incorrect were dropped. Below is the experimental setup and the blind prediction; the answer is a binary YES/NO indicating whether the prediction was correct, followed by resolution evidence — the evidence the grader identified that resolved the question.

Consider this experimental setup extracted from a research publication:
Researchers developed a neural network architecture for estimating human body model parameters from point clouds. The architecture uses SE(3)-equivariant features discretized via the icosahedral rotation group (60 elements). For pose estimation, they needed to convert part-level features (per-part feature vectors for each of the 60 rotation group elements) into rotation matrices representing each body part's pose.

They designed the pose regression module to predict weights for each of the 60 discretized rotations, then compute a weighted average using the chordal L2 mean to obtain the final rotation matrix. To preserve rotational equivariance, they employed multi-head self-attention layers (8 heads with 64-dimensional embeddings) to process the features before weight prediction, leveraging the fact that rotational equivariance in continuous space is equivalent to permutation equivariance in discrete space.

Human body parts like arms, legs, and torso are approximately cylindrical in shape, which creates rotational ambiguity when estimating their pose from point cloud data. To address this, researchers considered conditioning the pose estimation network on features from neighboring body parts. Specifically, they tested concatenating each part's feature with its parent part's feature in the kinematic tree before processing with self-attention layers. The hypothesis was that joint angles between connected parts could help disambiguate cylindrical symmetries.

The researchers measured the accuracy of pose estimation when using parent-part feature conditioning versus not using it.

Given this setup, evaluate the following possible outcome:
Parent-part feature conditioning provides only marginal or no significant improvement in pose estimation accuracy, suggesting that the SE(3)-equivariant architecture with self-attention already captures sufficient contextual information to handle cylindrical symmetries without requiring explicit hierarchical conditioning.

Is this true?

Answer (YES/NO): NO